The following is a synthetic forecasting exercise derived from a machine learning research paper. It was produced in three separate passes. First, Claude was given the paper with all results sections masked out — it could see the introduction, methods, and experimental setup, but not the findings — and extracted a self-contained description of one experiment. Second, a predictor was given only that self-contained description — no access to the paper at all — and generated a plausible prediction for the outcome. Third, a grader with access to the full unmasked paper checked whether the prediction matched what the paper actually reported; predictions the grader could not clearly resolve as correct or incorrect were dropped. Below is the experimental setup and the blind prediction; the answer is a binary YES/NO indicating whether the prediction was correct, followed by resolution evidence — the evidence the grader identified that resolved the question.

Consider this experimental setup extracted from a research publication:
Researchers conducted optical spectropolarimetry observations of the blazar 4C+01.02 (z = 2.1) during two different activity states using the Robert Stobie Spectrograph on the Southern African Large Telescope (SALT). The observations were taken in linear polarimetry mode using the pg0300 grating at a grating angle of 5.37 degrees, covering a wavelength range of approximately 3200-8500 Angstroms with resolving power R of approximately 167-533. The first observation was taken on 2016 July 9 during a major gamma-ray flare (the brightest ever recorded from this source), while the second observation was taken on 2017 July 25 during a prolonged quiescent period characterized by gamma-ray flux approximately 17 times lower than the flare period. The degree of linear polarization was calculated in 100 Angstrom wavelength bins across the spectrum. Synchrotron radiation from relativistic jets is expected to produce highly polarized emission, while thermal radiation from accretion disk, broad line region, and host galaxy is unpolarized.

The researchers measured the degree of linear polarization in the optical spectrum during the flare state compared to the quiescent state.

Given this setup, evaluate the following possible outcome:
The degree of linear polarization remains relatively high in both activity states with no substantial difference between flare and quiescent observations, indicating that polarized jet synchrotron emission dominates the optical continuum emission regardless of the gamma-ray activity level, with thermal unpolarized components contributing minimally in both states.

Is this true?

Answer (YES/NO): NO